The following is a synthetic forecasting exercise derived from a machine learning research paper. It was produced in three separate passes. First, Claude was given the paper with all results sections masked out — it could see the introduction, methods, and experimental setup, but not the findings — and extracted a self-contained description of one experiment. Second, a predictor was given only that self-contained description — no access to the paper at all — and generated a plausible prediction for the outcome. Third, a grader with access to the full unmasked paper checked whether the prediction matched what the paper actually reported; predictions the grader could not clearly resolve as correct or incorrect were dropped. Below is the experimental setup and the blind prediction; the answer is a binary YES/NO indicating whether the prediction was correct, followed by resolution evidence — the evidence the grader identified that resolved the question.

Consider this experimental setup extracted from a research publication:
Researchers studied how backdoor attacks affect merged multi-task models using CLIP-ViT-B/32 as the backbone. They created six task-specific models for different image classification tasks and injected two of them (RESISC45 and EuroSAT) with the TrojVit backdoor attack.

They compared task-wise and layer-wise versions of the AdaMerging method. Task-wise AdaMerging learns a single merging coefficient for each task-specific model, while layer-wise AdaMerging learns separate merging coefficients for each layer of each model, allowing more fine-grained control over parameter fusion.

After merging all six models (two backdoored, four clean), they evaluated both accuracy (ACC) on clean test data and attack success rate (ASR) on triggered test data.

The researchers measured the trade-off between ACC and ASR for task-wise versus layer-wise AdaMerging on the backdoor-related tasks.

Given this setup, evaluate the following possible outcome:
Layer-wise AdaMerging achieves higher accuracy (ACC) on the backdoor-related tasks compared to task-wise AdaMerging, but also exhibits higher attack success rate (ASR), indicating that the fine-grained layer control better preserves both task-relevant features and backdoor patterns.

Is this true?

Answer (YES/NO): NO